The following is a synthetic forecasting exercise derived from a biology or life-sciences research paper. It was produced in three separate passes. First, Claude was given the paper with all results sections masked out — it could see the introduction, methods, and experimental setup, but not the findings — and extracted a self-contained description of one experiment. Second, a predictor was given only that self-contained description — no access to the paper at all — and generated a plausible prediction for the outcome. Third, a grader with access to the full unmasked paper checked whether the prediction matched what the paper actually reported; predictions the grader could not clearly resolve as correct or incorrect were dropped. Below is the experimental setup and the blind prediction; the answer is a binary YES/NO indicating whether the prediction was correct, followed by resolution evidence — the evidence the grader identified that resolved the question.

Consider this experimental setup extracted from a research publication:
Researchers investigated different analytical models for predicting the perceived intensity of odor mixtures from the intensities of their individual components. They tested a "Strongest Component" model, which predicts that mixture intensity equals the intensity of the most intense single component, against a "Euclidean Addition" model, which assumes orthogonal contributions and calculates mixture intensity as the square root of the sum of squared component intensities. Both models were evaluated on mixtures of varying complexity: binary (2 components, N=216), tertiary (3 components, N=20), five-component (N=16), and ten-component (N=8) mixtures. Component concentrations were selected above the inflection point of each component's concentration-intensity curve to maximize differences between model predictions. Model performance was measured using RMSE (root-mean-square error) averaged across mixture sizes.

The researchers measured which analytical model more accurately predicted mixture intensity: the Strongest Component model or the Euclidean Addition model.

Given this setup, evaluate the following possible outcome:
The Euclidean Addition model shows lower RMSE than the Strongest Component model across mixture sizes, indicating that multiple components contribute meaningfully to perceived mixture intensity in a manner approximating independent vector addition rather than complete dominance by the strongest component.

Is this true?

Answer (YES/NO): NO